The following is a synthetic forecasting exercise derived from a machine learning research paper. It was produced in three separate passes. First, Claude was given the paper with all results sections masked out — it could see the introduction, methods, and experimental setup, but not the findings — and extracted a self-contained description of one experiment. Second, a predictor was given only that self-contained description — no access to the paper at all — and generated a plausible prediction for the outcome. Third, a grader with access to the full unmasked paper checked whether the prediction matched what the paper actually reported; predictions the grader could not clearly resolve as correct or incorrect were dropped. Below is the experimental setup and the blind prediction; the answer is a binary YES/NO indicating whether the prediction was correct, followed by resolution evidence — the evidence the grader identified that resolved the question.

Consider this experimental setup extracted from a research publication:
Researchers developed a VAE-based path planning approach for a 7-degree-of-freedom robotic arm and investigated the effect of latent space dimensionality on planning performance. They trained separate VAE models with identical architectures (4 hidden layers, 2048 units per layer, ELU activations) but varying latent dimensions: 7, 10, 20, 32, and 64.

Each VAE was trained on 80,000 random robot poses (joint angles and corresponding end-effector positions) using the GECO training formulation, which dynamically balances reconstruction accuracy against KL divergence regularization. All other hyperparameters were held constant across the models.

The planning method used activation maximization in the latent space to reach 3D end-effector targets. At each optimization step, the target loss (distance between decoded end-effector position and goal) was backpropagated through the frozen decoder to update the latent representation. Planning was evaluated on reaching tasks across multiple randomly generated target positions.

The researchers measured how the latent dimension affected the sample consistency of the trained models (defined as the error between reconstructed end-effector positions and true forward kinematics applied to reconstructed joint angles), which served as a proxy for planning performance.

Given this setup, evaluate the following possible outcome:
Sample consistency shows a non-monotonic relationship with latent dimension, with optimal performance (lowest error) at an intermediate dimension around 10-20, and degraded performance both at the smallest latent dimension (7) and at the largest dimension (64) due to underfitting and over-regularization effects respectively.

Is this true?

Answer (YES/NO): NO